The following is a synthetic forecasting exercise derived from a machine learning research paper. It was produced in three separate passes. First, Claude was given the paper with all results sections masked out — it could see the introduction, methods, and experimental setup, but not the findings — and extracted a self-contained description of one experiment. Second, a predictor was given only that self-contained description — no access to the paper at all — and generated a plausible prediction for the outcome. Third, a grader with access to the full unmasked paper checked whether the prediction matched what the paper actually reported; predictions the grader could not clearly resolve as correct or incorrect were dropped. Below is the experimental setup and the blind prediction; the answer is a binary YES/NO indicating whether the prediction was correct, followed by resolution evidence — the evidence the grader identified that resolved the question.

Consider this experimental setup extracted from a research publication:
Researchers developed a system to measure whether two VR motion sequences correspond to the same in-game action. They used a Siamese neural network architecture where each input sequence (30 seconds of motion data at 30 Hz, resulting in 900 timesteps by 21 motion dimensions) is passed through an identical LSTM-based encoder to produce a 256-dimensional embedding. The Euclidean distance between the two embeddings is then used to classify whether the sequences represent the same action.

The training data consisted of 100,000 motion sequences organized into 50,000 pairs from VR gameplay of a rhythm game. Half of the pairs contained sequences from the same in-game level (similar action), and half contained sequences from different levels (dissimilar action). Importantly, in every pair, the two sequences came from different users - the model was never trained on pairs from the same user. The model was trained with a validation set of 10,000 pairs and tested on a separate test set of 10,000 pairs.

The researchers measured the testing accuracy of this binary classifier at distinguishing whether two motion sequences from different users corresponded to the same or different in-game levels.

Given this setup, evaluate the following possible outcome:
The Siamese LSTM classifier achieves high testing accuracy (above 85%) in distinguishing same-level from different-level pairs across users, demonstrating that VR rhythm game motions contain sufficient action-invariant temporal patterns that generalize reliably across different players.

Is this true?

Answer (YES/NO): YES